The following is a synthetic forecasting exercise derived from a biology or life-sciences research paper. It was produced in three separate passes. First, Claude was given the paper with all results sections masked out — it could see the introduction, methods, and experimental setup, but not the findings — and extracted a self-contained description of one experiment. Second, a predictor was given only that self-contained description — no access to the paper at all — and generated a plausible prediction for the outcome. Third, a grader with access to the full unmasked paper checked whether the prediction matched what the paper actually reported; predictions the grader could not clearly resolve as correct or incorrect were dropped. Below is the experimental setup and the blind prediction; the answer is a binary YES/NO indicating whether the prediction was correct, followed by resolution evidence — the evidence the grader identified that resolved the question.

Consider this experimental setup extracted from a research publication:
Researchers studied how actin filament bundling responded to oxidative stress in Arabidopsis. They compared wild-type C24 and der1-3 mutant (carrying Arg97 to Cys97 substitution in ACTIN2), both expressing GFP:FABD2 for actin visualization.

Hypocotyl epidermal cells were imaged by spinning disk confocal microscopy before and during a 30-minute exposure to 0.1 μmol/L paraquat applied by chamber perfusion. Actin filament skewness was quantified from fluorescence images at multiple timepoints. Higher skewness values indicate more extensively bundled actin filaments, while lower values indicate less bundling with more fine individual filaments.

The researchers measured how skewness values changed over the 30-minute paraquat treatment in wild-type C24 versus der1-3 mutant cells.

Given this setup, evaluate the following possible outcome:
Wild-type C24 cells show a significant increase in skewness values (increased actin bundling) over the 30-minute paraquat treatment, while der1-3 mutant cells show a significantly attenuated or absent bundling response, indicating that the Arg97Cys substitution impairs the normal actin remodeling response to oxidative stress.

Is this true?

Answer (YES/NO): YES